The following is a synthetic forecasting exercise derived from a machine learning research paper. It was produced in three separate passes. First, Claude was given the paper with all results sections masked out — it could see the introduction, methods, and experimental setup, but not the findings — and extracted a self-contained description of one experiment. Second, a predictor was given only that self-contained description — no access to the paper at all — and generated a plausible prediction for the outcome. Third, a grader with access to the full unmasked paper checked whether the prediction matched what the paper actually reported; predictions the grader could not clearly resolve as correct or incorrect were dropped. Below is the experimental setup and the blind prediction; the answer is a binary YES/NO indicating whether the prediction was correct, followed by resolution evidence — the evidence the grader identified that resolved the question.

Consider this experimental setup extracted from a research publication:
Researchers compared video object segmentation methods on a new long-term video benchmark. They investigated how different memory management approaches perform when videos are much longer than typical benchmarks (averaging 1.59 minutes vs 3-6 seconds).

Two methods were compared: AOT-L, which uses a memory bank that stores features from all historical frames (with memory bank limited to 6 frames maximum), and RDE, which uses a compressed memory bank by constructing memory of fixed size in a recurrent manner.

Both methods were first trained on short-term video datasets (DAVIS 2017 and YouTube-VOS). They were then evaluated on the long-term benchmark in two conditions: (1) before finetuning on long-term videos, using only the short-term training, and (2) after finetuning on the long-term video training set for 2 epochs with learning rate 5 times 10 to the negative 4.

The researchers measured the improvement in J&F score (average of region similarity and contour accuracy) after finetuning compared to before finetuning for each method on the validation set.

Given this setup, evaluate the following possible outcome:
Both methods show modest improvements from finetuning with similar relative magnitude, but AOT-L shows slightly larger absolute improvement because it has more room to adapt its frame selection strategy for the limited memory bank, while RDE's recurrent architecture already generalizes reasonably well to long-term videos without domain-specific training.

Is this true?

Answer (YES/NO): NO